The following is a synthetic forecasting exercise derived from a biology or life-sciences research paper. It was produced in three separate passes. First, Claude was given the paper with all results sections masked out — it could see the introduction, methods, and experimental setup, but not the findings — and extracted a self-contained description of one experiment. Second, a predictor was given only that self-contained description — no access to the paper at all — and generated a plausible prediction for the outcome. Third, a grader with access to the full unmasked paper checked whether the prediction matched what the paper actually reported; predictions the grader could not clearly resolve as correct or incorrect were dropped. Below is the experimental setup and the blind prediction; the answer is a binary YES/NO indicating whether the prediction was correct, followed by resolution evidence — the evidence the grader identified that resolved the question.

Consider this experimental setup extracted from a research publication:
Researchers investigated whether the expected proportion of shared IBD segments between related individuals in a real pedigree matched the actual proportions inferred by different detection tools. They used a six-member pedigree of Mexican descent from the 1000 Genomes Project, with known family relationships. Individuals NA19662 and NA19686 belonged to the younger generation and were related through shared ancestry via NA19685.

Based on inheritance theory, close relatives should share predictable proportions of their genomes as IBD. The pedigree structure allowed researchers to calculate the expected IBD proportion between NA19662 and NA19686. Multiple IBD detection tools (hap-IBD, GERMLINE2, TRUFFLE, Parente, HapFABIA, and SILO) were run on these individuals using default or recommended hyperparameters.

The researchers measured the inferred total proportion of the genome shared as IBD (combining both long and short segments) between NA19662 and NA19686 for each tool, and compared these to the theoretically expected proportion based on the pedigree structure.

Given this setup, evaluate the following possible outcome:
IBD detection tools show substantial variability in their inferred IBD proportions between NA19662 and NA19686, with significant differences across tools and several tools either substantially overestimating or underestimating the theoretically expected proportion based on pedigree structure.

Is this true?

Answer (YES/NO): NO